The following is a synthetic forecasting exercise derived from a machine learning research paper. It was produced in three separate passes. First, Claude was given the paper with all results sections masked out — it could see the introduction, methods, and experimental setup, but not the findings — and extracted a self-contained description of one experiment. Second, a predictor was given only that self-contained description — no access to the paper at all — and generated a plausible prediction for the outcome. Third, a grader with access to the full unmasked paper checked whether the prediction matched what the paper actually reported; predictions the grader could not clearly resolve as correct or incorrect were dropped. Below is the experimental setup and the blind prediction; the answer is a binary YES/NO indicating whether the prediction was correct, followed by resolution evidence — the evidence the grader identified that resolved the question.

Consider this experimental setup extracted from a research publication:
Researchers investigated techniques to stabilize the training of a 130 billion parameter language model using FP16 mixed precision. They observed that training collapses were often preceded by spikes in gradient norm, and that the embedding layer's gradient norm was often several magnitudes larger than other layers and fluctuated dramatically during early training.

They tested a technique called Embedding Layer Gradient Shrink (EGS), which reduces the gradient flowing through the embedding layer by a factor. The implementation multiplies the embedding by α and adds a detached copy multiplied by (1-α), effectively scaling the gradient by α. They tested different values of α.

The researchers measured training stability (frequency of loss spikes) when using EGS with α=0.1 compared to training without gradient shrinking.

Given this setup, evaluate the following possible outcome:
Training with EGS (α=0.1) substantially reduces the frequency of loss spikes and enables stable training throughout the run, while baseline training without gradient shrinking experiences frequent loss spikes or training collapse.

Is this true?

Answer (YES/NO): YES